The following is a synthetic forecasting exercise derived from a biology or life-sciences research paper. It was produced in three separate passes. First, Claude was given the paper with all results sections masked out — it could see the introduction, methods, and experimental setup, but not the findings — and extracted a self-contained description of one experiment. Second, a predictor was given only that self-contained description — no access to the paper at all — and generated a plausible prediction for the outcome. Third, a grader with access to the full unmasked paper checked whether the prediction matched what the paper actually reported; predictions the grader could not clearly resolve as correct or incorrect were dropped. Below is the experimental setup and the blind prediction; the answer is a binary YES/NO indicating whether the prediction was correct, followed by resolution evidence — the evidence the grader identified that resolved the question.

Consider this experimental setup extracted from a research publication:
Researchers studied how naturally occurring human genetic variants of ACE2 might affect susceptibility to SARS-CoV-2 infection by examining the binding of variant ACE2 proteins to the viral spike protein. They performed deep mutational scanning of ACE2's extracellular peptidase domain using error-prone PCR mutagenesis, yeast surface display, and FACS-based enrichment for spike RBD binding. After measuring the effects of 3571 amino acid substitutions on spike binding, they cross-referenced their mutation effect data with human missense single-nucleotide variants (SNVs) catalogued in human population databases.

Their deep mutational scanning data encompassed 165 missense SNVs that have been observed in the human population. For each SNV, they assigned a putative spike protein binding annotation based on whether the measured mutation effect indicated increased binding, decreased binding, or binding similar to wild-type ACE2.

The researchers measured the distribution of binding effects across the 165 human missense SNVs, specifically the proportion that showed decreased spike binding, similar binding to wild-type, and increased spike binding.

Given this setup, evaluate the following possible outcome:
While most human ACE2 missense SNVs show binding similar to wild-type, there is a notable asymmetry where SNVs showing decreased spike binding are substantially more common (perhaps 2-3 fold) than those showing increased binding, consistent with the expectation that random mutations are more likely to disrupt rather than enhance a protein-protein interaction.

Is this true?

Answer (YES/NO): NO